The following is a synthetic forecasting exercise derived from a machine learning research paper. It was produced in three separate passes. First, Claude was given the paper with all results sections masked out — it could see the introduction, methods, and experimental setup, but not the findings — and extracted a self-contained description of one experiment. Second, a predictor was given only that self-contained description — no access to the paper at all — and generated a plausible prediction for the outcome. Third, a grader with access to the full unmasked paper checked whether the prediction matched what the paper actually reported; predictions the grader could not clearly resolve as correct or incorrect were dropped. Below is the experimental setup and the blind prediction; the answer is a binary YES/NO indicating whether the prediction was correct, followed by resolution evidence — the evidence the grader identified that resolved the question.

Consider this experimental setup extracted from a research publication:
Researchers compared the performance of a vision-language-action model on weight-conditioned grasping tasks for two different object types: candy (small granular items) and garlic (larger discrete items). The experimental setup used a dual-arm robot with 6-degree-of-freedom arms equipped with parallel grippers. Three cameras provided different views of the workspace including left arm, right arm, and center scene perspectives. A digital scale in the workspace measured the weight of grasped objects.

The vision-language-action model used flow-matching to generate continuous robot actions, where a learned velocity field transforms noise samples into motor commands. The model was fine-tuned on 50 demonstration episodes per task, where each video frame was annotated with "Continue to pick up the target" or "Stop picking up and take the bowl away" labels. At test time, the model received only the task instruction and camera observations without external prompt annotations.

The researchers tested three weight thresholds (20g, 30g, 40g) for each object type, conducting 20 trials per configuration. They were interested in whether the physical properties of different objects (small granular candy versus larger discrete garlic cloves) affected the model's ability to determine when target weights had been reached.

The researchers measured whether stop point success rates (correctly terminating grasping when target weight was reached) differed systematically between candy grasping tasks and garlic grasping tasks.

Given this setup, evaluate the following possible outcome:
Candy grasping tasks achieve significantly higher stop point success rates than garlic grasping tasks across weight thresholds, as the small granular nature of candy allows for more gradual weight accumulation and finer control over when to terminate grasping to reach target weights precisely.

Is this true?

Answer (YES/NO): NO